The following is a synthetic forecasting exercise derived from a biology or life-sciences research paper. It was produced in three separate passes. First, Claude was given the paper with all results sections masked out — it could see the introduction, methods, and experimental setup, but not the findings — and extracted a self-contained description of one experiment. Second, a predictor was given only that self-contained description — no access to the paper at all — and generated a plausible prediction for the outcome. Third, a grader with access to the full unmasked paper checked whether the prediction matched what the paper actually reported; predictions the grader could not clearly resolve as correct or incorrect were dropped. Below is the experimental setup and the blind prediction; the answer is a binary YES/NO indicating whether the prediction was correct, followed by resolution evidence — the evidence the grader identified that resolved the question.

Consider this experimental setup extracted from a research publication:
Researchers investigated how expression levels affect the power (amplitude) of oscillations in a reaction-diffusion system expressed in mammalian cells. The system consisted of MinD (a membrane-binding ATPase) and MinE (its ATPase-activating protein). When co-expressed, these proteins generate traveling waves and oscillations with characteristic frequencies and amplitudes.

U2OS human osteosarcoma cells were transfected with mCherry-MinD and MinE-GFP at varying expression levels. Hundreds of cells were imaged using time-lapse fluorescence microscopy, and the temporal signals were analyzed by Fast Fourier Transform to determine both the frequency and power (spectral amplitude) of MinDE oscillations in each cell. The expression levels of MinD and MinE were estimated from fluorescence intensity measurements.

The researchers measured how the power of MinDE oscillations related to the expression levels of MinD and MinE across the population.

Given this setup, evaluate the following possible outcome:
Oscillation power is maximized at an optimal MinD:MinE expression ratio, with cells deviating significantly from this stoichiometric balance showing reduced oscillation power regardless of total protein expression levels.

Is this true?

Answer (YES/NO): NO